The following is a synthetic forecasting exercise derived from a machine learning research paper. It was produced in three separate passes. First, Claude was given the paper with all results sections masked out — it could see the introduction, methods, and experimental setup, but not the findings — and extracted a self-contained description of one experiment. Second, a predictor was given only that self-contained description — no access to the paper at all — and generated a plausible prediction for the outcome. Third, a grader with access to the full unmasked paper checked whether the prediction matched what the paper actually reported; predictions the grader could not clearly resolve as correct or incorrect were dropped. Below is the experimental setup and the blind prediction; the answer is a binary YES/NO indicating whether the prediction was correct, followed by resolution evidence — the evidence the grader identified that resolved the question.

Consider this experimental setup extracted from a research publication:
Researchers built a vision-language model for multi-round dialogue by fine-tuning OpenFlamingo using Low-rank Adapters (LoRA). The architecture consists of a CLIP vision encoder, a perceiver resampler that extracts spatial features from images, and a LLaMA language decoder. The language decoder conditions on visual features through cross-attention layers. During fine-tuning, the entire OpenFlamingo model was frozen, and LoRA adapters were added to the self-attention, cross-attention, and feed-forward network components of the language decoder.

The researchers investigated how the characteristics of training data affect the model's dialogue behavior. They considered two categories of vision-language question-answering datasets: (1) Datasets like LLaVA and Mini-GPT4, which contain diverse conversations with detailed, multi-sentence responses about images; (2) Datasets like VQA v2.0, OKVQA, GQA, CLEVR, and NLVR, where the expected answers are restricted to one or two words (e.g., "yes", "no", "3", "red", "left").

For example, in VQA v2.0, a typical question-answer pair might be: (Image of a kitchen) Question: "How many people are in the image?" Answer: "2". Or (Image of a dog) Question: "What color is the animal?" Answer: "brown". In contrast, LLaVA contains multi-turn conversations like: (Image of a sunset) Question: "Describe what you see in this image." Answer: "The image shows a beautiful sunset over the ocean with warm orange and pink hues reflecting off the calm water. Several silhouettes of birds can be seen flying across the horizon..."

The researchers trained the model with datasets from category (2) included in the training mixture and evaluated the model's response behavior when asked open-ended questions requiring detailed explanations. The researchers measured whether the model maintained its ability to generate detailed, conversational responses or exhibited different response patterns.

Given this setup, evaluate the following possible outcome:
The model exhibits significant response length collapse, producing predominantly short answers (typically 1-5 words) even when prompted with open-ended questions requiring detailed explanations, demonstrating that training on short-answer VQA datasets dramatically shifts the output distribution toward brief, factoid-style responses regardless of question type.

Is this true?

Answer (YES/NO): YES